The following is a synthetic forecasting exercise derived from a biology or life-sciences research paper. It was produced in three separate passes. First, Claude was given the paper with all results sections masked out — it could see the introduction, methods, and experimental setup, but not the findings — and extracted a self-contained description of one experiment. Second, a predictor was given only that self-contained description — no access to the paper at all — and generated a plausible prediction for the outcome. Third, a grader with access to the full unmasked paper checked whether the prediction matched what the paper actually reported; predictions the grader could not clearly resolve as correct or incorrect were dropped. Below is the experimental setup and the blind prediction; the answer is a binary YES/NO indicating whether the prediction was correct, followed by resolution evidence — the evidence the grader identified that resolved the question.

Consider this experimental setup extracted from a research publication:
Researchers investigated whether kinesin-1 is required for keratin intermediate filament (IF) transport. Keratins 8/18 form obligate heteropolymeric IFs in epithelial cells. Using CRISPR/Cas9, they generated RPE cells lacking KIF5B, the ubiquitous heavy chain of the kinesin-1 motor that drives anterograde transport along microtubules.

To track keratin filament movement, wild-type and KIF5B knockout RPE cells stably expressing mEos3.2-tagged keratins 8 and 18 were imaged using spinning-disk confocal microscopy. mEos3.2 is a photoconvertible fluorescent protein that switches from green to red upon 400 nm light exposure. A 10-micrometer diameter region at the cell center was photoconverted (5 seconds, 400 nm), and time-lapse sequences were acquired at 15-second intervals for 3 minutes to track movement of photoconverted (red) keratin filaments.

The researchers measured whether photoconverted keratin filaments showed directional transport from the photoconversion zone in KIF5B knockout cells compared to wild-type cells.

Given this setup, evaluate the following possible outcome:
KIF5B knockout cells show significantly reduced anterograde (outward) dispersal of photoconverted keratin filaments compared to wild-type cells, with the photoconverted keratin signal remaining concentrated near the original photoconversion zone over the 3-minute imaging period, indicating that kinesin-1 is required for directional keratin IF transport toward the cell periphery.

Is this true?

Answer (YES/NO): YES